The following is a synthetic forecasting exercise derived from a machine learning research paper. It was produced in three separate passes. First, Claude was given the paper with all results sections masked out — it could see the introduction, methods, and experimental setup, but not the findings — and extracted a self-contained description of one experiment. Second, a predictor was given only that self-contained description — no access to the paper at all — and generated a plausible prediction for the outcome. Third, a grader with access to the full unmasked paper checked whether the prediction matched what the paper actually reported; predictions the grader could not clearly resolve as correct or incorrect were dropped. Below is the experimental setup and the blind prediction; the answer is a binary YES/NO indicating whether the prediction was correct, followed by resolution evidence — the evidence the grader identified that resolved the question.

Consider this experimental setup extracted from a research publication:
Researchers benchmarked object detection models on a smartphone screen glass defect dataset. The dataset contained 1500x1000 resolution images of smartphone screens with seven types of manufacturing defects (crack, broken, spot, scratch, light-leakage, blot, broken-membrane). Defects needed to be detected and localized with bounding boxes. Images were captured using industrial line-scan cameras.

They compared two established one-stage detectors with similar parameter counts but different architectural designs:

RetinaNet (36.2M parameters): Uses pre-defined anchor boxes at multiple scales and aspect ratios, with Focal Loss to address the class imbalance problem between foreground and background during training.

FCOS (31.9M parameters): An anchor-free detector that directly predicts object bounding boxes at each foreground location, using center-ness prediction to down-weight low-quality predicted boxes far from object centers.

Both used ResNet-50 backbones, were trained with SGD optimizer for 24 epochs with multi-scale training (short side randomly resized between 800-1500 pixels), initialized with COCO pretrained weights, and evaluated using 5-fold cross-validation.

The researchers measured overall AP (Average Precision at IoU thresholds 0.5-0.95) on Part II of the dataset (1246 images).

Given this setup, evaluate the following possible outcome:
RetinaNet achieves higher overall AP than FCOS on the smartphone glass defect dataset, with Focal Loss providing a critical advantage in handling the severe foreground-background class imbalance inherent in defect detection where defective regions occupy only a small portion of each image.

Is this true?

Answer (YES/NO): NO